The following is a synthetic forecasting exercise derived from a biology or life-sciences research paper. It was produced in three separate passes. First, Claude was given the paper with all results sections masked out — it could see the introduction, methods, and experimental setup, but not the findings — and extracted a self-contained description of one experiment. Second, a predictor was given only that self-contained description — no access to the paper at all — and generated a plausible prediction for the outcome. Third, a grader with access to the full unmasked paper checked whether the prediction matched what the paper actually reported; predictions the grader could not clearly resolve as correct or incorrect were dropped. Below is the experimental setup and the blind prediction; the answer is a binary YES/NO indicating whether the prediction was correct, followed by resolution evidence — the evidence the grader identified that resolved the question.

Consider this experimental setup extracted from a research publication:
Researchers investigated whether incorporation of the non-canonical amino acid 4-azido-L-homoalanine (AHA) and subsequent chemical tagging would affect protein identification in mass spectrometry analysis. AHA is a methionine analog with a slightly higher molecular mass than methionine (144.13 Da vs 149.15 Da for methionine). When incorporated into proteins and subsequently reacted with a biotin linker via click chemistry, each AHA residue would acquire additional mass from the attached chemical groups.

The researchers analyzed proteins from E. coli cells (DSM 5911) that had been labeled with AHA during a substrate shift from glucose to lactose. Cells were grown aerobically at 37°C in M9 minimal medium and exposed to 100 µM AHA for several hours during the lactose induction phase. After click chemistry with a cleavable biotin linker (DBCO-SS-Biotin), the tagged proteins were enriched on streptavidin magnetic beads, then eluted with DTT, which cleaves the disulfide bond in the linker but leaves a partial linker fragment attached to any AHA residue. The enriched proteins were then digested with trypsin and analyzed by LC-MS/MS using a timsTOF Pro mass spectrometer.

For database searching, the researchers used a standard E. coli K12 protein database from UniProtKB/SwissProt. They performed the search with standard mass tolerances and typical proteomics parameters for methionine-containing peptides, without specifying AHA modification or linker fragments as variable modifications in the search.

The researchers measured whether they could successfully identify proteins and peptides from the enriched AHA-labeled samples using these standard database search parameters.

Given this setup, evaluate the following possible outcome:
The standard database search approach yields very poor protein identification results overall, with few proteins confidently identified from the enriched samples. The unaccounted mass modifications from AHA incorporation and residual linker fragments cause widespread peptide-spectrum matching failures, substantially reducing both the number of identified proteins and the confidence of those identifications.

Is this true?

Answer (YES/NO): NO